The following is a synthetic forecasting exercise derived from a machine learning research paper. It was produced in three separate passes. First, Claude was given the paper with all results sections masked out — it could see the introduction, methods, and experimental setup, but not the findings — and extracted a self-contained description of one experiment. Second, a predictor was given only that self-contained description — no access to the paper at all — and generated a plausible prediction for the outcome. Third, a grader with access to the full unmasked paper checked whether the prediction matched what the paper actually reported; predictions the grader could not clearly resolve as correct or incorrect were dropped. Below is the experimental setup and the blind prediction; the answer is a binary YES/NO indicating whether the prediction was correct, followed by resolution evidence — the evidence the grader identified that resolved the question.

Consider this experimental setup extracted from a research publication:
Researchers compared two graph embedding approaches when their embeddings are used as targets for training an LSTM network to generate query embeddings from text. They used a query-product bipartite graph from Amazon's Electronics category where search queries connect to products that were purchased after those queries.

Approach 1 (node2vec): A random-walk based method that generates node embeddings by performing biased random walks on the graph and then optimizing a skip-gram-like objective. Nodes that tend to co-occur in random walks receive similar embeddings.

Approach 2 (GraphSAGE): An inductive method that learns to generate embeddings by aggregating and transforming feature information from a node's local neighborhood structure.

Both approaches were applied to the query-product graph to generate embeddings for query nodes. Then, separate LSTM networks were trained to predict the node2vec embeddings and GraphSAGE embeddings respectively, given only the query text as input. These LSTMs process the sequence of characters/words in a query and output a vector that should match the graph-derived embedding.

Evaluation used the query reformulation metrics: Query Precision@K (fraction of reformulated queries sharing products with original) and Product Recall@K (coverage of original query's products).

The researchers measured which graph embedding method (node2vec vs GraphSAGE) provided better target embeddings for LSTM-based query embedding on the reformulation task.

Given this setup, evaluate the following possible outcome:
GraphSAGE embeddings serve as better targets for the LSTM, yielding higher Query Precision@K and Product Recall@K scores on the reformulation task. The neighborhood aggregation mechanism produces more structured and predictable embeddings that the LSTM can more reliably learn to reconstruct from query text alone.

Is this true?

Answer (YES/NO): NO